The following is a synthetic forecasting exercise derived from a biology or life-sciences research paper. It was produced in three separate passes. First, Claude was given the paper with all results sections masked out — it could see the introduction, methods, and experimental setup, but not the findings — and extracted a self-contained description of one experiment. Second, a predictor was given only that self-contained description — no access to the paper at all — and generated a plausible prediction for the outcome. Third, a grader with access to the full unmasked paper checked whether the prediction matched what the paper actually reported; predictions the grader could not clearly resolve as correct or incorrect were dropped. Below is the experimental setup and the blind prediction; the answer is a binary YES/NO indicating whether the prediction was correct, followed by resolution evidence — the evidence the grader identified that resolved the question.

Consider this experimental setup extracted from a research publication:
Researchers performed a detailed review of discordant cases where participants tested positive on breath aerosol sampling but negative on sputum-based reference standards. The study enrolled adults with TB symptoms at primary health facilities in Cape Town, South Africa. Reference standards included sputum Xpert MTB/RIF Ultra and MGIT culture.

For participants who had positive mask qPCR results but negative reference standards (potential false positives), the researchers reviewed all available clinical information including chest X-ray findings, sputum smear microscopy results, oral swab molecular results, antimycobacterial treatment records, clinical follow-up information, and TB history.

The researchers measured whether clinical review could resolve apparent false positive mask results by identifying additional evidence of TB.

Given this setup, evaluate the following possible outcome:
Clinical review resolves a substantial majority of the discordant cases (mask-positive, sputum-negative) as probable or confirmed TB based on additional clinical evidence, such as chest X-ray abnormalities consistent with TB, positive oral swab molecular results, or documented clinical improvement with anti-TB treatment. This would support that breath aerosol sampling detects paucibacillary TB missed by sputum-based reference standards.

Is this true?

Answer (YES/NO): NO